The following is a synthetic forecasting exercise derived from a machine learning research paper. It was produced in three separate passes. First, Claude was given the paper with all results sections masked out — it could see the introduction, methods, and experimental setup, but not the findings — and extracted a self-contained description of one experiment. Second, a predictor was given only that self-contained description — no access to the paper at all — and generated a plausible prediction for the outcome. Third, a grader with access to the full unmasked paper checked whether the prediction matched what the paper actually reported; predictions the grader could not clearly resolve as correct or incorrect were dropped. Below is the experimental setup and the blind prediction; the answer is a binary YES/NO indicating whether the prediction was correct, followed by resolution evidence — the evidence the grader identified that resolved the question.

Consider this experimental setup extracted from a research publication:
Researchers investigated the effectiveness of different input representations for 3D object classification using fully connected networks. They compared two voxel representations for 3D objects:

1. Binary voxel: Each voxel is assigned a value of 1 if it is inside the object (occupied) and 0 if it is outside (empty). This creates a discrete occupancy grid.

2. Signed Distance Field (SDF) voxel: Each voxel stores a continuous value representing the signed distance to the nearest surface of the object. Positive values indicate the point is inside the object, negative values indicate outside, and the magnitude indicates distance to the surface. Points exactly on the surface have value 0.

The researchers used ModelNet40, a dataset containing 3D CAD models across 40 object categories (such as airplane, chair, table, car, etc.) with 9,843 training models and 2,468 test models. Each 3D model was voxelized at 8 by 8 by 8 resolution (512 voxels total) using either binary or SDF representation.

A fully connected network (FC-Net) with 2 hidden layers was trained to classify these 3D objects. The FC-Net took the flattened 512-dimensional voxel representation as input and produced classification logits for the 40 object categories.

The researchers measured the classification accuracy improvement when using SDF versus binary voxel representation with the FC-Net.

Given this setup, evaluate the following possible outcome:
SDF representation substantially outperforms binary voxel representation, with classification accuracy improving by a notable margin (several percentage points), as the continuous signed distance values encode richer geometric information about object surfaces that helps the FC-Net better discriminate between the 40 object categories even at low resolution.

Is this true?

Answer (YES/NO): NO